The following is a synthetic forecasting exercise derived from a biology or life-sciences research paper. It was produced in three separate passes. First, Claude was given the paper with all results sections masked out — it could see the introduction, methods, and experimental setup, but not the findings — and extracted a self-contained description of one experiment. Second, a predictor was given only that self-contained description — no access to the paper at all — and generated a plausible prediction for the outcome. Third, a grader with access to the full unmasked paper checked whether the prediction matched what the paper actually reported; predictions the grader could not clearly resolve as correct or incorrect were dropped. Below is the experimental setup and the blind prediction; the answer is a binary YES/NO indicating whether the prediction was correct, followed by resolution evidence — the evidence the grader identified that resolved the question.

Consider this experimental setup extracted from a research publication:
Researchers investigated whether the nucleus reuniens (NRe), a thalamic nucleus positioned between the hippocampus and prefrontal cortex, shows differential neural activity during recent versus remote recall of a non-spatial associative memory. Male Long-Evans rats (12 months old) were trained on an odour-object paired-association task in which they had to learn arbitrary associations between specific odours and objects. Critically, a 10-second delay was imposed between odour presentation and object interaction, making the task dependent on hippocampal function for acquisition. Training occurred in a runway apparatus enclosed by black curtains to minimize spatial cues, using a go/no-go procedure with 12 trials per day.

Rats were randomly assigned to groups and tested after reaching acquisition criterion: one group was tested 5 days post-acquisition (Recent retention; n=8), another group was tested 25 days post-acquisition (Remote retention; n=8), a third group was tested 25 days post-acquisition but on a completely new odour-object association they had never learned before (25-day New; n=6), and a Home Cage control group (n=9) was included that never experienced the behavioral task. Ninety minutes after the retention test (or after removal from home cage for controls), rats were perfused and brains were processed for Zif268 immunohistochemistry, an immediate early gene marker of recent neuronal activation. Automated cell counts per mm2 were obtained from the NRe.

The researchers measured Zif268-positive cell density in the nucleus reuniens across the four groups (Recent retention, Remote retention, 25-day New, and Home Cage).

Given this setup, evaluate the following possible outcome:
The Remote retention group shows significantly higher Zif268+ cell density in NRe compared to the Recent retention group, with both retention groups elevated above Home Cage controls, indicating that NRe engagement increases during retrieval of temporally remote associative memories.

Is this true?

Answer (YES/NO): YES